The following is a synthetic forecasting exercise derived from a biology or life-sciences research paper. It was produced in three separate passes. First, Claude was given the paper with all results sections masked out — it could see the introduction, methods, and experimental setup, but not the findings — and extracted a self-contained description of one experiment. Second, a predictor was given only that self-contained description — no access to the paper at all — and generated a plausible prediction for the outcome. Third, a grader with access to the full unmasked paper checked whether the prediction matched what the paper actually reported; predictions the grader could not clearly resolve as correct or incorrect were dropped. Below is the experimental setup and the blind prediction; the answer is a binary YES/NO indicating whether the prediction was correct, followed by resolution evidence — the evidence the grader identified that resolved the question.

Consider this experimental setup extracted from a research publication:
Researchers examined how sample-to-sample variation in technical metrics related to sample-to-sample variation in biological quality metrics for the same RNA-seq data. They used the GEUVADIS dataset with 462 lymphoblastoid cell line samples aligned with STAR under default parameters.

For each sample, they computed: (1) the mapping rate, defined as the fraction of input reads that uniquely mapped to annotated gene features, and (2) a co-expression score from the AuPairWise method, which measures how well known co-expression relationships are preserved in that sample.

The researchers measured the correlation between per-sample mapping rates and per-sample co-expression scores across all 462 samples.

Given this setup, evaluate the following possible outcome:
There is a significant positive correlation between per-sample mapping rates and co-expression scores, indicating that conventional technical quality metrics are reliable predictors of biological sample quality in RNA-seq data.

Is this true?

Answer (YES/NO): NO